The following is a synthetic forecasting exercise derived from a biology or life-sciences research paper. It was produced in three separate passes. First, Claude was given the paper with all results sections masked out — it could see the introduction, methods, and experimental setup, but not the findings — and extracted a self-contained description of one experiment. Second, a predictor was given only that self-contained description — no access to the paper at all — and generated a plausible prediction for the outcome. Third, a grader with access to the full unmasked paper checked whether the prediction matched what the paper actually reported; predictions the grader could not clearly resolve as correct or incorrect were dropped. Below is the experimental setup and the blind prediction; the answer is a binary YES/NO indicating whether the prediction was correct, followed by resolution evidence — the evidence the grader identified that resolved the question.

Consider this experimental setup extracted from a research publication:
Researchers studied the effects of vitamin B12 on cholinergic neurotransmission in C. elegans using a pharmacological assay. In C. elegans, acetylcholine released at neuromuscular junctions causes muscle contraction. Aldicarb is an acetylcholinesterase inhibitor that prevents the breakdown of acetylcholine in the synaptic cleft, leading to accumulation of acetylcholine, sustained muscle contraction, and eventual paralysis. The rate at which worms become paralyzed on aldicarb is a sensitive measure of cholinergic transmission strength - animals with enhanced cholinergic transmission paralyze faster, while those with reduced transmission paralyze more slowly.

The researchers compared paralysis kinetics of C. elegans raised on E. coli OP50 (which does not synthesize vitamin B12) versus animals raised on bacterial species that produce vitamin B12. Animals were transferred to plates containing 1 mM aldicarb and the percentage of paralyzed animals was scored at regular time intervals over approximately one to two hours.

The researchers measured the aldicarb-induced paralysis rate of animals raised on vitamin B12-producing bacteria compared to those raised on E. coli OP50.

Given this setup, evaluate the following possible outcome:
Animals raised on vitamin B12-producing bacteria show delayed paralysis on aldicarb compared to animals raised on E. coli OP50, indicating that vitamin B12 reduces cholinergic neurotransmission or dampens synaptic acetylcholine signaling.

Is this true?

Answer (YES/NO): YES